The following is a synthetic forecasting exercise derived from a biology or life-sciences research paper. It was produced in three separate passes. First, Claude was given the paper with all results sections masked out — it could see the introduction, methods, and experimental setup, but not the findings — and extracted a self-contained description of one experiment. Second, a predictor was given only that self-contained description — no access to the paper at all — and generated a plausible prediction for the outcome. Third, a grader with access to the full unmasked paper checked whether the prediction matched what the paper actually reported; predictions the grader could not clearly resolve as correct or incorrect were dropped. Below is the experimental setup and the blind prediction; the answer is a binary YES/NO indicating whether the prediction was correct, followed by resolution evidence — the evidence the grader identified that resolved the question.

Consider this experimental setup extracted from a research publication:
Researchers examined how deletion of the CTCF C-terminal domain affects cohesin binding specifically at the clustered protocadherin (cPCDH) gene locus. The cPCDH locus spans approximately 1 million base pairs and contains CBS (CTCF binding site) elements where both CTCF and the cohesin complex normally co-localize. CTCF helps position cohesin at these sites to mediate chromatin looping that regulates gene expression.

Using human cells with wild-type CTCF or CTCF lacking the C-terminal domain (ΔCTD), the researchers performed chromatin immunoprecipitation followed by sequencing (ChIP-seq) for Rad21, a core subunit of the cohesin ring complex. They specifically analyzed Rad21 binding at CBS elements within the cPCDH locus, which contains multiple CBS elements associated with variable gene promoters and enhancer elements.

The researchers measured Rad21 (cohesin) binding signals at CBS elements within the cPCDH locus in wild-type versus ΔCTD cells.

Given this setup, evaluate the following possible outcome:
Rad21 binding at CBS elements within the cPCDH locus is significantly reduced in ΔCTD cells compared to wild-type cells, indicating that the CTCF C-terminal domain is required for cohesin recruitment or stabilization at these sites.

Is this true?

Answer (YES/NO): YES